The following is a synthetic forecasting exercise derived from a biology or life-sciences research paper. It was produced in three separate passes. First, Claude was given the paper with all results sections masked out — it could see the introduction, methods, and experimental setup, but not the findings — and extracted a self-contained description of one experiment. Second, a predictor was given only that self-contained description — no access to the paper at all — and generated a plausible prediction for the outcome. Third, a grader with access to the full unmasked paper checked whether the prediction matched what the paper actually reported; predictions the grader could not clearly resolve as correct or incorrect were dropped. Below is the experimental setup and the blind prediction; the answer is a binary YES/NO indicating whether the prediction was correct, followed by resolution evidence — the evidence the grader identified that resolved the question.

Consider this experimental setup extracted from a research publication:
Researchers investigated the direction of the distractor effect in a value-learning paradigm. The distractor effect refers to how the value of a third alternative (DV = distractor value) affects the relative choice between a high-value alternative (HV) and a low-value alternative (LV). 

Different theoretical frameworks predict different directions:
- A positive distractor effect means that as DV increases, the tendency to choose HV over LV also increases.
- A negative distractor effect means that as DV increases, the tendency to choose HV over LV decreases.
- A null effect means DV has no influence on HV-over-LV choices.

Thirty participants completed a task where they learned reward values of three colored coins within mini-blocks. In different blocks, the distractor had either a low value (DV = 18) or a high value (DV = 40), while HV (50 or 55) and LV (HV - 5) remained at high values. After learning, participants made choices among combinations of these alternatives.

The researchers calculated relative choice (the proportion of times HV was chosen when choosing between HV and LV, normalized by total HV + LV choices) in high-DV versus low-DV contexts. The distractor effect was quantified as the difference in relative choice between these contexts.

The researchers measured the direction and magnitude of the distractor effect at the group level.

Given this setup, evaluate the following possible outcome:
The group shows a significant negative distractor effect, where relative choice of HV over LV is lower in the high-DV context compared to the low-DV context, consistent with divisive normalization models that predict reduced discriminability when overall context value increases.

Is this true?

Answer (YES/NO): NO